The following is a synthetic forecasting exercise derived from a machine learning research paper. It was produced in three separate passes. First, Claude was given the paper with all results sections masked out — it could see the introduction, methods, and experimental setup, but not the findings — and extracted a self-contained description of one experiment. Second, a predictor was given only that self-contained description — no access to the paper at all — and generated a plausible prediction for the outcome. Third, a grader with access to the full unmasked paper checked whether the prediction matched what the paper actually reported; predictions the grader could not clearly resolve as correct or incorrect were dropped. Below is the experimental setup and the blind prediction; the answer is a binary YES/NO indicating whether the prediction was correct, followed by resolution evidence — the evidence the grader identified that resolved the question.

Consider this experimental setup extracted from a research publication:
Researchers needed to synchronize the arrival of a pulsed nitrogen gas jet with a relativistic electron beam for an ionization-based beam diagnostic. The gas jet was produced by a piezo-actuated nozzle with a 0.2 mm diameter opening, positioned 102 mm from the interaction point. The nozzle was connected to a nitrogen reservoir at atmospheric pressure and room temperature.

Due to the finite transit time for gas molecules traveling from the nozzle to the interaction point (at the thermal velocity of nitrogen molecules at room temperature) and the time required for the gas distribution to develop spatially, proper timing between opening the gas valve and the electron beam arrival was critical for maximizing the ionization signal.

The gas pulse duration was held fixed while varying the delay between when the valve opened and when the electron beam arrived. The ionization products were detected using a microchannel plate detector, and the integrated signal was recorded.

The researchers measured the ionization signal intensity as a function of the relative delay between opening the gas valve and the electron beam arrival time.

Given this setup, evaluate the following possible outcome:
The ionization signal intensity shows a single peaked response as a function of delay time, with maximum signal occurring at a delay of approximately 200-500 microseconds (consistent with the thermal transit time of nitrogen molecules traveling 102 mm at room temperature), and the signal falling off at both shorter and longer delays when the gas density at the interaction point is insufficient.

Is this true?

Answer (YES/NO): NO